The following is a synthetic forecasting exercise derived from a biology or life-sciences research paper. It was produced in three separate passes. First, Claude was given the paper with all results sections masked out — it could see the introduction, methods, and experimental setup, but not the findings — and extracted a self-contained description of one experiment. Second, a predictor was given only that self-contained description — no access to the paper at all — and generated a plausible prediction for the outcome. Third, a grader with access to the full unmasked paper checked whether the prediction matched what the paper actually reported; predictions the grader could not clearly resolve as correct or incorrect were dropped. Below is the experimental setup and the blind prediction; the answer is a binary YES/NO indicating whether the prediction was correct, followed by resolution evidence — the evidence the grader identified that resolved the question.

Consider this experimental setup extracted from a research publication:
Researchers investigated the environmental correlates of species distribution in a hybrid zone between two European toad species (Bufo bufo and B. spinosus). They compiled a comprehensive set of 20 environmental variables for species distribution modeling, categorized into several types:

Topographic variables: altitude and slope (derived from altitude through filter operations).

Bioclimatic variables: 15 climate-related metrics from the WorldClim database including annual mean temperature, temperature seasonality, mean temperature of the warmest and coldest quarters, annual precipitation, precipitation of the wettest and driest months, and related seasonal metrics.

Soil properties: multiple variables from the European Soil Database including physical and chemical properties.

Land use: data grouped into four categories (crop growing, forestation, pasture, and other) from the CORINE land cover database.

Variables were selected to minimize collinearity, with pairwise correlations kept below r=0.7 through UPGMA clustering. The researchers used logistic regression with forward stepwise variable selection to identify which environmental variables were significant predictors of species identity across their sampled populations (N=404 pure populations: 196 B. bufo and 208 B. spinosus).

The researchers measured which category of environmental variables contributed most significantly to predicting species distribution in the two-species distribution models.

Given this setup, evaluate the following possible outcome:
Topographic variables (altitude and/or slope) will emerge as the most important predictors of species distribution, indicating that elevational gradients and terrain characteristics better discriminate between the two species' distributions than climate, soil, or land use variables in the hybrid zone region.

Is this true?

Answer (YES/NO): NO